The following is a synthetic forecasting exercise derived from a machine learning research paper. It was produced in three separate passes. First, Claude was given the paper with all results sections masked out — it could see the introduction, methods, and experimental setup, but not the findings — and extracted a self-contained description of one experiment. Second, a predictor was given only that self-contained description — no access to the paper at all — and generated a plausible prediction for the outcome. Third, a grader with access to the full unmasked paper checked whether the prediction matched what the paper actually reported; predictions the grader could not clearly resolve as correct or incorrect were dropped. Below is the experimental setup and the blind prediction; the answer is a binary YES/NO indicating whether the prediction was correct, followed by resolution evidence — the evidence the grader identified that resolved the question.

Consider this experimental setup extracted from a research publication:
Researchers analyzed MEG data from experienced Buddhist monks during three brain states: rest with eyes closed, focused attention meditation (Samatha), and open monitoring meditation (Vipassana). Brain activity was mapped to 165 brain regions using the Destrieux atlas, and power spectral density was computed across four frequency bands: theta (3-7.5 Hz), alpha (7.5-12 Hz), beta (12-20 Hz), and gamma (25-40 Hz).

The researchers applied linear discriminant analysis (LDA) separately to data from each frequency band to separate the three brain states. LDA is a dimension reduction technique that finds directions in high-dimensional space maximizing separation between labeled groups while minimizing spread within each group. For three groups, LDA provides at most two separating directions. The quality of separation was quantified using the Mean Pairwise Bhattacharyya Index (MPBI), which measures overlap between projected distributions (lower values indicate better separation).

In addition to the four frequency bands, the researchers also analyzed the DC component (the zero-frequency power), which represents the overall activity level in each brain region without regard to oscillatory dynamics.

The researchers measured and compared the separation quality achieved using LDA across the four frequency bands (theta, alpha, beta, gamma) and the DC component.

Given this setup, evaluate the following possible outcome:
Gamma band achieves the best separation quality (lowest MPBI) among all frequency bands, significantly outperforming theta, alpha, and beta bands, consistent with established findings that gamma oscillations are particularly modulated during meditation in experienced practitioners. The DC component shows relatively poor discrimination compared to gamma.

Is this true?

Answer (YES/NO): NO